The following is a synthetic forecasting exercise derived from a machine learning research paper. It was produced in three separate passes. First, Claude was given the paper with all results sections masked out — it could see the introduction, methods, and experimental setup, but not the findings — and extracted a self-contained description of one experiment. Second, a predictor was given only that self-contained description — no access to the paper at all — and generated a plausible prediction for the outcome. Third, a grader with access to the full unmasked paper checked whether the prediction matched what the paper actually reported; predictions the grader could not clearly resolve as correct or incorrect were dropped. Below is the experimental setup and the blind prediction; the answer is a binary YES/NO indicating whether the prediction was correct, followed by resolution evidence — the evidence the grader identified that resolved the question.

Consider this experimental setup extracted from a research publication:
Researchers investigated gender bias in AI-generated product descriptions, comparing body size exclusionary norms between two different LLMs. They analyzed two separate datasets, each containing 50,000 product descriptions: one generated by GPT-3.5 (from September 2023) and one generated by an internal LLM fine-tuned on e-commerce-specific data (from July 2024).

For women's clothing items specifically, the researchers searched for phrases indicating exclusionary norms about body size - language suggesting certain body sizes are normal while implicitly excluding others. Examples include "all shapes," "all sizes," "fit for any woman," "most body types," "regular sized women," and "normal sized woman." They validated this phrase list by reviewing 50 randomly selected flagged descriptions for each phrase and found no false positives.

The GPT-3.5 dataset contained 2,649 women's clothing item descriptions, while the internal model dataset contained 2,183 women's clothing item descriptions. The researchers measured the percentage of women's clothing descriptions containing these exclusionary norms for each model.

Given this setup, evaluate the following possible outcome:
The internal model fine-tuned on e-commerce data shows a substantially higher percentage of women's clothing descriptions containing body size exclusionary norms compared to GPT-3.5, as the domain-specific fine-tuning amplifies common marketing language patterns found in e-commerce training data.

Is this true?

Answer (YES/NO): YES